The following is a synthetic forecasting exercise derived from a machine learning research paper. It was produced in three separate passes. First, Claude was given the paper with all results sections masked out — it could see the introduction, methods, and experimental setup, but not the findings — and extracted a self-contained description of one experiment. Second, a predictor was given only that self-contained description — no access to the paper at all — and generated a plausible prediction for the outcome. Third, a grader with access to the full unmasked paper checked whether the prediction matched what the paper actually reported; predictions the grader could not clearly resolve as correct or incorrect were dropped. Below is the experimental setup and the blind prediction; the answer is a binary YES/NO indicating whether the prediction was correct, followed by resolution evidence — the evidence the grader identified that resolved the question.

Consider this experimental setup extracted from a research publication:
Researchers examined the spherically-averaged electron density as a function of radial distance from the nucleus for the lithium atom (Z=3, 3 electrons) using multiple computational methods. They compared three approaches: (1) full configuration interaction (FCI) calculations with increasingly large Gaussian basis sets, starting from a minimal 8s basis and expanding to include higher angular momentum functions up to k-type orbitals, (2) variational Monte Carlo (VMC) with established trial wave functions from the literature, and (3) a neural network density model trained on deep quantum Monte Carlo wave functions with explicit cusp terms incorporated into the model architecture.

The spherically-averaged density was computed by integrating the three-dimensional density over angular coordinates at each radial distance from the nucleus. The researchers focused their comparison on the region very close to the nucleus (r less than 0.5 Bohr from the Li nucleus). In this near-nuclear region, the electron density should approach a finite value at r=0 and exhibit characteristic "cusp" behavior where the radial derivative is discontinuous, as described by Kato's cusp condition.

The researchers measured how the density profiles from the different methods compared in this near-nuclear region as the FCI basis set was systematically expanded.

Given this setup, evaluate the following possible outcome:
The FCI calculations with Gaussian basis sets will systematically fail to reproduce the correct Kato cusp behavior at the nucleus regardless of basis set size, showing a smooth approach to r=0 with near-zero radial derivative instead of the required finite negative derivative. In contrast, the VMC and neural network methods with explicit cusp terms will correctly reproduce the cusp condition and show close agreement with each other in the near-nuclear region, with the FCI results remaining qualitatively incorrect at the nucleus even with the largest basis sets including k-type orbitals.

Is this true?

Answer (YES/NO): YES